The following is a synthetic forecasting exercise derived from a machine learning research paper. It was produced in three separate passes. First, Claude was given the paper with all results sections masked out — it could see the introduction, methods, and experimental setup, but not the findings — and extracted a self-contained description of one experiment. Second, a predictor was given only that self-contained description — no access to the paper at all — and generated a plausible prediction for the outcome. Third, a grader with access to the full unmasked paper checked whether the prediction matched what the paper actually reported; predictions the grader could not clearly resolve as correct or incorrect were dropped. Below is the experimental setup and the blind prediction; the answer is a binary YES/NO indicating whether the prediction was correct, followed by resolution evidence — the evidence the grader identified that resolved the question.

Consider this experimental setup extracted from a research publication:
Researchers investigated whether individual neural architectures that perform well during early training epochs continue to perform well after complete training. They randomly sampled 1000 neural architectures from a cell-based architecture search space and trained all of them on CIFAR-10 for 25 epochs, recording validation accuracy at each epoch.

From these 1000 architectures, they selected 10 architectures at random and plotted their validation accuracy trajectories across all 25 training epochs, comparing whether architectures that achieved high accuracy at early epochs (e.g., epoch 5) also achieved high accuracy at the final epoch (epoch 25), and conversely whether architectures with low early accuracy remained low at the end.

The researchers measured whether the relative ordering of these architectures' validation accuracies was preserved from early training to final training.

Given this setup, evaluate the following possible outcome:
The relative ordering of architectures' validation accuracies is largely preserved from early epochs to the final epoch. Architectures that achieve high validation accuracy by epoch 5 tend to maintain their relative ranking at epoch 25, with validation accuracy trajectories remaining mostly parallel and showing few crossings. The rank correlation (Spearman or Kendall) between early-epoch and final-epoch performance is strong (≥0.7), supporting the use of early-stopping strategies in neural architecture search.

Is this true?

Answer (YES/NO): NO